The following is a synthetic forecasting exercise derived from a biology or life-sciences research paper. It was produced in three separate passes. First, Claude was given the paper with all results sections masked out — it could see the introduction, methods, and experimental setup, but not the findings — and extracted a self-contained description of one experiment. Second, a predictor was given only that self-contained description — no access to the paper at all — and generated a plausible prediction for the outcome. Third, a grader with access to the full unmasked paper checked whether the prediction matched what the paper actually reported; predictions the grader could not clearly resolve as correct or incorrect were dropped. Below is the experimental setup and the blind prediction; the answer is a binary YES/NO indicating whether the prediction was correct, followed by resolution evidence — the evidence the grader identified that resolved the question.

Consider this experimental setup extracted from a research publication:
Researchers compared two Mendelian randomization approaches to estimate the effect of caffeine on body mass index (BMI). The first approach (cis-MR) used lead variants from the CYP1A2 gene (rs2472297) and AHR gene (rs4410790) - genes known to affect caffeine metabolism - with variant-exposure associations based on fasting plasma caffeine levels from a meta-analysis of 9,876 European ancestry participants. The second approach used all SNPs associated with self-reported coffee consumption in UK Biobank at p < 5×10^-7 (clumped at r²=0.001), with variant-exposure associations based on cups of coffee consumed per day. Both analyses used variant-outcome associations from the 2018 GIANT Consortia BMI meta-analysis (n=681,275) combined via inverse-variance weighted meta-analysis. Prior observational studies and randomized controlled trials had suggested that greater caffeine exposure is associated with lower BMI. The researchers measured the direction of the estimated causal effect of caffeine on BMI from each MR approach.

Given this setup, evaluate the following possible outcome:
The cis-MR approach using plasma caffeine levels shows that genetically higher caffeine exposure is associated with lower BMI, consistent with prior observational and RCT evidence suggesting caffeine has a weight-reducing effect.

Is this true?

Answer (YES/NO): YES